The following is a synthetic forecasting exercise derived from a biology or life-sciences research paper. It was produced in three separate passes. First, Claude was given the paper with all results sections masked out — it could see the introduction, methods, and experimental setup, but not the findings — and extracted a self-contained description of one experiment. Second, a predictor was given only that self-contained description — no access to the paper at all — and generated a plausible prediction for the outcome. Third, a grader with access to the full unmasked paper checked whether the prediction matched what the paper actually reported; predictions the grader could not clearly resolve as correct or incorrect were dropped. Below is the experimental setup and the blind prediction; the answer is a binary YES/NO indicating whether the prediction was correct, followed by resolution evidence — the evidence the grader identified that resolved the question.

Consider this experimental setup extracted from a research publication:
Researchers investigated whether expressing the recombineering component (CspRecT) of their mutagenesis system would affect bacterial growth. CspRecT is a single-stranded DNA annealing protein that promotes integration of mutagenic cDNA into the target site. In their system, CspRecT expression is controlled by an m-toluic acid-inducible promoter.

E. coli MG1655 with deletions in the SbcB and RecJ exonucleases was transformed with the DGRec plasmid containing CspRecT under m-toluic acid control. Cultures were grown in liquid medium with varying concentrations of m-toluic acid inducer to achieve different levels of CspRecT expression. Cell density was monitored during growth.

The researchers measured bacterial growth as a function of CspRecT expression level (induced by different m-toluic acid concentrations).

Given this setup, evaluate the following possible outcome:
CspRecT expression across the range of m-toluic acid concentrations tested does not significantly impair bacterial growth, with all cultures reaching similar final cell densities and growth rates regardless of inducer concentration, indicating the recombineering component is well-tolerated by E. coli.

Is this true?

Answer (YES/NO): NO